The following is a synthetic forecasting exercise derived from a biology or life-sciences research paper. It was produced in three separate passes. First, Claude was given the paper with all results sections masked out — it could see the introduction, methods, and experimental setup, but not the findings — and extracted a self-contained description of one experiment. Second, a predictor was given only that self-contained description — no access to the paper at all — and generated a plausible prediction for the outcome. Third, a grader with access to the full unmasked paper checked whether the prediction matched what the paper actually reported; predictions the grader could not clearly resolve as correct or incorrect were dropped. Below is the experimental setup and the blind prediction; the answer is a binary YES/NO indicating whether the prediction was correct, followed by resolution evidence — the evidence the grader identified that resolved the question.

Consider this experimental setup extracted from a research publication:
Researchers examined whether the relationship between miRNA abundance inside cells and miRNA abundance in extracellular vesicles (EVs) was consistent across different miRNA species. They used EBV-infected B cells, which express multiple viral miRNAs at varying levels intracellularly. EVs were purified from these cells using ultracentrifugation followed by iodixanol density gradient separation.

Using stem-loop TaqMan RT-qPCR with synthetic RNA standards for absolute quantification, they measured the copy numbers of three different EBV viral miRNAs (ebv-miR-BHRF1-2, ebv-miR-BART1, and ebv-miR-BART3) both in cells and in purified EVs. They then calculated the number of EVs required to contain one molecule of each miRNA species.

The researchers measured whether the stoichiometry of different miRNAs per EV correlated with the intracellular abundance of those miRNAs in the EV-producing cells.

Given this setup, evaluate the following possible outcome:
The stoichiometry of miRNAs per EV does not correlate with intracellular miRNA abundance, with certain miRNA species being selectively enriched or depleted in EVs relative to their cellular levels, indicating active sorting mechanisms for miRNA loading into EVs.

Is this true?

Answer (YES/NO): NO